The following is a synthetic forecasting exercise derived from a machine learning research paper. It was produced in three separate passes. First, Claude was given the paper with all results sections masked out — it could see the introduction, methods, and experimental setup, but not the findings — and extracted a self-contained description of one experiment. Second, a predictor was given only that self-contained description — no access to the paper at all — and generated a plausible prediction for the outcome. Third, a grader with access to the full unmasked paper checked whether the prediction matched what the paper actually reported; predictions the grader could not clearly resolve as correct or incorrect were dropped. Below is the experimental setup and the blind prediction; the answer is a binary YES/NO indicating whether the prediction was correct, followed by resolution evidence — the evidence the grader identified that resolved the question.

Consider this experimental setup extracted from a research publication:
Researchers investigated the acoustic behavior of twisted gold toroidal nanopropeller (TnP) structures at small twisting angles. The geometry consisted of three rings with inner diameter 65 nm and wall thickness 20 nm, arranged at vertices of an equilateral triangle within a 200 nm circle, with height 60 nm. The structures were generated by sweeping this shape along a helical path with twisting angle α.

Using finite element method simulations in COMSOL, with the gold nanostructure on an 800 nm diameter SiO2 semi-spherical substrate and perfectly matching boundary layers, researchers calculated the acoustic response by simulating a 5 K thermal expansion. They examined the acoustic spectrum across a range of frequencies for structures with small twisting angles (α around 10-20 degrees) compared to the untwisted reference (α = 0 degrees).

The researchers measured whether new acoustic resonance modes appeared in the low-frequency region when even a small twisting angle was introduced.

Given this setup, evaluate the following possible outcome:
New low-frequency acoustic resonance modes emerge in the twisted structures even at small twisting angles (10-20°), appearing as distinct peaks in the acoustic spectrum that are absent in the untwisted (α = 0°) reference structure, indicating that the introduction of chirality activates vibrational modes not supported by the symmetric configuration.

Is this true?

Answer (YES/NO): YES